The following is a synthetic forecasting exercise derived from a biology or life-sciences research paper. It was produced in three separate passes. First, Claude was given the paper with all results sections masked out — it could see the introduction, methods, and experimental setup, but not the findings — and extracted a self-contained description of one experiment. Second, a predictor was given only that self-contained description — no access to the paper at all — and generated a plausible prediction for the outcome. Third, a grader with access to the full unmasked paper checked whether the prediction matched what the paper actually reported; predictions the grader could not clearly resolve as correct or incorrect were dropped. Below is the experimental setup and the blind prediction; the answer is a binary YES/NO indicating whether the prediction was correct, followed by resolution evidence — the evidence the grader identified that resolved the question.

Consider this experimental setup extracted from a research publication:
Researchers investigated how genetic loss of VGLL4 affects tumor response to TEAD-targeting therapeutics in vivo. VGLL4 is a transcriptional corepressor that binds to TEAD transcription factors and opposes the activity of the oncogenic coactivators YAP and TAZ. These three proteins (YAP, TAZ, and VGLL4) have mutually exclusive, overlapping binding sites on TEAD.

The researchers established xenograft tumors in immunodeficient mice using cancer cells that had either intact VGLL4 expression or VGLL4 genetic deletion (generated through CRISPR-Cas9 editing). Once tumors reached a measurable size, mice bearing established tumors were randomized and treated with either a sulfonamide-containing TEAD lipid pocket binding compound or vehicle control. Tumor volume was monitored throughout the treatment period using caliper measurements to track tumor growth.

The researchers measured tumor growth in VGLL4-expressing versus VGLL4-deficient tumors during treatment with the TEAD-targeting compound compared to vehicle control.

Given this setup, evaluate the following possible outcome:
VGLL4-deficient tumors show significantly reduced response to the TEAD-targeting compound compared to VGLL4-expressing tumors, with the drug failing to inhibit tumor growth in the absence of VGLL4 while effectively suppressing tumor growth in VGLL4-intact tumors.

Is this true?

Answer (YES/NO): YES